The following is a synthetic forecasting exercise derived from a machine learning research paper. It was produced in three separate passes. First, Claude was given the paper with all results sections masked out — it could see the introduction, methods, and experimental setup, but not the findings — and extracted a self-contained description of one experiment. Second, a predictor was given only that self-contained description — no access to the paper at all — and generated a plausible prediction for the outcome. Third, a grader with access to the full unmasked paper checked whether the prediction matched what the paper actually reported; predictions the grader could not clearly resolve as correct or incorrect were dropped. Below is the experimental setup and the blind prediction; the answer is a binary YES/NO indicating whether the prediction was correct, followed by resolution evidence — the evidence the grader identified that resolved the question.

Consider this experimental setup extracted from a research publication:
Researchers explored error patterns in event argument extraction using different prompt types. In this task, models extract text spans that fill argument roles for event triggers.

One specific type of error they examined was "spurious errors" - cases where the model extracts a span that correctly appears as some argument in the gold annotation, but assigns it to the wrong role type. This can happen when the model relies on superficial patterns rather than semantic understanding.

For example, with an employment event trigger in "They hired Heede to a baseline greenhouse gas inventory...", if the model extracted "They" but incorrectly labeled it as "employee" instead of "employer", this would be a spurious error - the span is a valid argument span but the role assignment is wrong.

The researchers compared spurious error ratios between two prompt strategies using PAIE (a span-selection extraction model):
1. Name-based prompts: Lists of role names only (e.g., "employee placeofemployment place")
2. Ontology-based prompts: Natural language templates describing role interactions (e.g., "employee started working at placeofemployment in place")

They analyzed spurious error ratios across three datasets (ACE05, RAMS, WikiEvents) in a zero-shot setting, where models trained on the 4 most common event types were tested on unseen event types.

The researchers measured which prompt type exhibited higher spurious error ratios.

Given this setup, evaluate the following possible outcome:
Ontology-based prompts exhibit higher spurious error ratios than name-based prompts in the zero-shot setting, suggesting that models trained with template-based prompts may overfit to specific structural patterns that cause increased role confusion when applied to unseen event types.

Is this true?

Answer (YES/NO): NO